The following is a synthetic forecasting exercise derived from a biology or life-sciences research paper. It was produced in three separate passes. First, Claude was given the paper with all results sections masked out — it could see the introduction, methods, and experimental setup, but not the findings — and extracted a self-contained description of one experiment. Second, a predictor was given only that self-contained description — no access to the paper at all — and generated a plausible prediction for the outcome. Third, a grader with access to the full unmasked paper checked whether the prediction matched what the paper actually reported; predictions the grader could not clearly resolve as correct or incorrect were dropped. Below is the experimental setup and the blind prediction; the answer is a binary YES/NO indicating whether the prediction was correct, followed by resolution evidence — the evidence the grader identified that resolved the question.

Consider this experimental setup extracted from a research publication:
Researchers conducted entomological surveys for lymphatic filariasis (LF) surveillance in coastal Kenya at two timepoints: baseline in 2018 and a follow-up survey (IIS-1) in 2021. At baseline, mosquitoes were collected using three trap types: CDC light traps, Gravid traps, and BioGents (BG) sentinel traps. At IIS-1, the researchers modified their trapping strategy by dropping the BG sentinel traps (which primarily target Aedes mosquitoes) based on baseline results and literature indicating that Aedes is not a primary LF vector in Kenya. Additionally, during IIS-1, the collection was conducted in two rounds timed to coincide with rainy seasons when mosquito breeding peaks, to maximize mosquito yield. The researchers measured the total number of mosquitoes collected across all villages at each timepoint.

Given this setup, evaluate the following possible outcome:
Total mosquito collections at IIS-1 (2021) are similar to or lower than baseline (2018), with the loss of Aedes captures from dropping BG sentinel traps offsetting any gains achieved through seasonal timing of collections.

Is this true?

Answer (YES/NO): NO